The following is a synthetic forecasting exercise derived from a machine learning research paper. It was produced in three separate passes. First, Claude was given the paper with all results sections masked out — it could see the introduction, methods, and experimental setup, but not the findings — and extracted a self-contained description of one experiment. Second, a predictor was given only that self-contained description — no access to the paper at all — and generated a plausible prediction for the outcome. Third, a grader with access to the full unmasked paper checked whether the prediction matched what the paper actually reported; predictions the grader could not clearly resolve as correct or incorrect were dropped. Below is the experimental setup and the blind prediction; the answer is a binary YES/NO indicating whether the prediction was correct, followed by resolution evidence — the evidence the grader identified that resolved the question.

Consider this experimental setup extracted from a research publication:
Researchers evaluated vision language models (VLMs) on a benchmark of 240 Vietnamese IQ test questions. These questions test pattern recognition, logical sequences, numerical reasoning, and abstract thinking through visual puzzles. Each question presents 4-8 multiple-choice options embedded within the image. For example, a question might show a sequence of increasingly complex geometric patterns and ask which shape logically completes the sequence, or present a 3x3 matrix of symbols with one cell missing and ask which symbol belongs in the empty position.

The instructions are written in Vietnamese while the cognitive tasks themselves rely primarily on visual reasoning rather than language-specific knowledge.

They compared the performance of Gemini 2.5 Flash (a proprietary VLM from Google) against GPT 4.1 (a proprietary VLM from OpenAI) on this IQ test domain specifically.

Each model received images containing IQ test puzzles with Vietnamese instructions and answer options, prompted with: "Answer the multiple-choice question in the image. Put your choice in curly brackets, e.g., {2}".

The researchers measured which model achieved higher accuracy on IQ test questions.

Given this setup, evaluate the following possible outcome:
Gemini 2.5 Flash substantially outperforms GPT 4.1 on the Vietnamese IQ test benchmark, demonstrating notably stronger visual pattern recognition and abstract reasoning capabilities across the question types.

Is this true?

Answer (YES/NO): NO